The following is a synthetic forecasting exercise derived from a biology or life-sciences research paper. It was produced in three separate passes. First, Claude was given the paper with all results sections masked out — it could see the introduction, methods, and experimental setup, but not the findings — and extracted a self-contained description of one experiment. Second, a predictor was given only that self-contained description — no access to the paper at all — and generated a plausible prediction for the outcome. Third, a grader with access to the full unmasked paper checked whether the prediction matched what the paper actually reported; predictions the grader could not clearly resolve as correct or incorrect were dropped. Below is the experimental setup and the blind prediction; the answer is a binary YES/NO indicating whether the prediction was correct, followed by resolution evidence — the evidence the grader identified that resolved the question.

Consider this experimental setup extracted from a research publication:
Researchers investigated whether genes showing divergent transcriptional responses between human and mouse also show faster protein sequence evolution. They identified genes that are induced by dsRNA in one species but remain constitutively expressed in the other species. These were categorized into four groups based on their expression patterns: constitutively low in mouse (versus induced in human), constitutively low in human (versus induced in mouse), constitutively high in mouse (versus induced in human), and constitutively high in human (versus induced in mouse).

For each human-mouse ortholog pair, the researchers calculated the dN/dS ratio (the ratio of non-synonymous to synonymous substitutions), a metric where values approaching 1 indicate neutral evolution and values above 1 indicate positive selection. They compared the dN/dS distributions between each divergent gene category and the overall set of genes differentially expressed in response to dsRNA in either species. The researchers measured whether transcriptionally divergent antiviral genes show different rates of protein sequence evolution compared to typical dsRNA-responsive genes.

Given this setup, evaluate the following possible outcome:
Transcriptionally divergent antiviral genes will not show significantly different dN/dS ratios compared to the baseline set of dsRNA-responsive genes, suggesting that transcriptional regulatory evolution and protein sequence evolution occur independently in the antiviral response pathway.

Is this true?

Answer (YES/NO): NO